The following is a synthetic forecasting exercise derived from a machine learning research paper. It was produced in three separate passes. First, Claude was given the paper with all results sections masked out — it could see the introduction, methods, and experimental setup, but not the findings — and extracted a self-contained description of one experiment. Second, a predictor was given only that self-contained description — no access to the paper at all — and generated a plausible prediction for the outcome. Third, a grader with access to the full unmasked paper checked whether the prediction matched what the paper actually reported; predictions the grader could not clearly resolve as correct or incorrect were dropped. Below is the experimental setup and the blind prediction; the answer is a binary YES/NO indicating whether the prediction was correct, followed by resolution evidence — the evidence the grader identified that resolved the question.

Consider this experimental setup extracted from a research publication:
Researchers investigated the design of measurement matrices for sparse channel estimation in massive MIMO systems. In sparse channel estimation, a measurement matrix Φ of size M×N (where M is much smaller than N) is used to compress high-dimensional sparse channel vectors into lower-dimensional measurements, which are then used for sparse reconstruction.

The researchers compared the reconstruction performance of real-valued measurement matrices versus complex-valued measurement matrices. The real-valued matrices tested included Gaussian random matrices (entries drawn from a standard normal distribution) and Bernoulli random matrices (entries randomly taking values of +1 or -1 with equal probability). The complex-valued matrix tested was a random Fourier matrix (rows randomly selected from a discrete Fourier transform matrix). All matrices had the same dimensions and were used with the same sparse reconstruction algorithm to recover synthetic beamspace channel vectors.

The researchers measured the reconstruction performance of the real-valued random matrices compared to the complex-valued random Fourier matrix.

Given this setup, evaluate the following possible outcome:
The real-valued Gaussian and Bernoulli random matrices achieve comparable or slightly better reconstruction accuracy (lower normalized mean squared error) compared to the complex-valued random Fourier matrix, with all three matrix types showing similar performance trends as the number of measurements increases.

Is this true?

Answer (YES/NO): YES